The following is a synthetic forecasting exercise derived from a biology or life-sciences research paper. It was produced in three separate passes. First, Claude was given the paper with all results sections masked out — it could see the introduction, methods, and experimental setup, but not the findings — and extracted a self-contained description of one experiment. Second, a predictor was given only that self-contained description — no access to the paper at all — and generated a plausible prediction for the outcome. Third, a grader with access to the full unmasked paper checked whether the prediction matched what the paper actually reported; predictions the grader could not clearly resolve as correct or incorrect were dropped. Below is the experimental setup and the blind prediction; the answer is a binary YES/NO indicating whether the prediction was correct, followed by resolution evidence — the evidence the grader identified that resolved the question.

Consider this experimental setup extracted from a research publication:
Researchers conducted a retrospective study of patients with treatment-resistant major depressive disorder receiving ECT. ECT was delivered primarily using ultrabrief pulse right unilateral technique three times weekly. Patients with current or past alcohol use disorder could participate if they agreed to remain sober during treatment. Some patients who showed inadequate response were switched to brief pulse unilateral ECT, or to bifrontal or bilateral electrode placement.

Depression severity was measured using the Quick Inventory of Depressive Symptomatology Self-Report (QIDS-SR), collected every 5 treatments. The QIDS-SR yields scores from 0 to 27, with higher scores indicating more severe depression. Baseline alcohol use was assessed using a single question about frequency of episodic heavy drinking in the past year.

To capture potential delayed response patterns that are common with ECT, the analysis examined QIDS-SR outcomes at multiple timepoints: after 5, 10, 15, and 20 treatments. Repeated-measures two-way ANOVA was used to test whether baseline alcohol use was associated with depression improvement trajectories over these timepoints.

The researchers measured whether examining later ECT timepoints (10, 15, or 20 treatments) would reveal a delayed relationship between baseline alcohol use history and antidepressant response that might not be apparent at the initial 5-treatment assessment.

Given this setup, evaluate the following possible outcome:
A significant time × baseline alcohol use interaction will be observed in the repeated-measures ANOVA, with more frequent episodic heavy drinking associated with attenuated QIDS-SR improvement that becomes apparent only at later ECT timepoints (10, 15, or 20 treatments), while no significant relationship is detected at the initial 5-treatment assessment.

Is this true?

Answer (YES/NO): NO